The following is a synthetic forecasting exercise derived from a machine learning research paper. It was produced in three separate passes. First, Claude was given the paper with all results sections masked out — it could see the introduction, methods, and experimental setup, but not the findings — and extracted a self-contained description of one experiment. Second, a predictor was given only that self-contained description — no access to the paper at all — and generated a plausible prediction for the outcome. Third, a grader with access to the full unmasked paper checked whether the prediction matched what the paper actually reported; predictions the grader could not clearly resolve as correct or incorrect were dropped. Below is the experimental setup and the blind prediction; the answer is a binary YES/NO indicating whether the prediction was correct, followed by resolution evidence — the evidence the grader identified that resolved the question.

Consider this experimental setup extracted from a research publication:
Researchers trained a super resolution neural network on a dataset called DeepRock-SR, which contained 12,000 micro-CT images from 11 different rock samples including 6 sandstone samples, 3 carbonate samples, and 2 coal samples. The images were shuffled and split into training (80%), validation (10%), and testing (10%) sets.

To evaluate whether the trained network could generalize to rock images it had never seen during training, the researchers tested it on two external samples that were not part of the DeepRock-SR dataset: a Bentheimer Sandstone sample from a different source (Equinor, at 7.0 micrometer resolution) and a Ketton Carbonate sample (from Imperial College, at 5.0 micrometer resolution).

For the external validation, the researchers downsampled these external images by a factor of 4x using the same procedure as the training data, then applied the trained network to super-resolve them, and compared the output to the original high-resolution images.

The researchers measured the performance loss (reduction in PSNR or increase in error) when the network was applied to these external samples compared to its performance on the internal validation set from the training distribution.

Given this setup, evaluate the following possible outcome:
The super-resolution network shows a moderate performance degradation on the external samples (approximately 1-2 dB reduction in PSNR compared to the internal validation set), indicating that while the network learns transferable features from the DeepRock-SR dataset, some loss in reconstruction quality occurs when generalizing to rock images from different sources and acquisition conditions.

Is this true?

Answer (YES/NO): NO